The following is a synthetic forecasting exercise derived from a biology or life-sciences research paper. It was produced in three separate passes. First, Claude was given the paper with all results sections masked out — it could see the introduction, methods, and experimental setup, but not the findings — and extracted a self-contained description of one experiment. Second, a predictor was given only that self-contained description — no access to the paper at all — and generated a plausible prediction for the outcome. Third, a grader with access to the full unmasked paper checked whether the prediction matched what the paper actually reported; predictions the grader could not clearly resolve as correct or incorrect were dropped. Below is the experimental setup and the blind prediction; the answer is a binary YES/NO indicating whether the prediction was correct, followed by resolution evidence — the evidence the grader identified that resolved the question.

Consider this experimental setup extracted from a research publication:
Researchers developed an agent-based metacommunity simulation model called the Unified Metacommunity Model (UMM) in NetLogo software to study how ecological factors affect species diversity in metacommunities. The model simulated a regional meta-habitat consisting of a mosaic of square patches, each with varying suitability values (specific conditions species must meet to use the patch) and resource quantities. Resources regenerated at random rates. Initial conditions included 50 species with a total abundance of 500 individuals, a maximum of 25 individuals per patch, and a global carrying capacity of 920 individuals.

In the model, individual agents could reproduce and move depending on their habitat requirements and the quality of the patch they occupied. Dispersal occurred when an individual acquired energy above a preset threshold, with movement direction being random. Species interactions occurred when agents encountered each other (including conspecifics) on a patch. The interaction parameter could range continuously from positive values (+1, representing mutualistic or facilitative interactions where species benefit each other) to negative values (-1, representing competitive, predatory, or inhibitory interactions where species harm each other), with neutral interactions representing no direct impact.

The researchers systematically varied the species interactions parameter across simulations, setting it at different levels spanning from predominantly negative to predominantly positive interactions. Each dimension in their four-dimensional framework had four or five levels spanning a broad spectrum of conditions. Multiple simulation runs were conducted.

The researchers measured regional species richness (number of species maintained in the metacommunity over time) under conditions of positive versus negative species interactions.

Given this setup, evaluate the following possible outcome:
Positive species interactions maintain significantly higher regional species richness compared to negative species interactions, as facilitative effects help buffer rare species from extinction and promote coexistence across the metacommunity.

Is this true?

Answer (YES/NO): YES